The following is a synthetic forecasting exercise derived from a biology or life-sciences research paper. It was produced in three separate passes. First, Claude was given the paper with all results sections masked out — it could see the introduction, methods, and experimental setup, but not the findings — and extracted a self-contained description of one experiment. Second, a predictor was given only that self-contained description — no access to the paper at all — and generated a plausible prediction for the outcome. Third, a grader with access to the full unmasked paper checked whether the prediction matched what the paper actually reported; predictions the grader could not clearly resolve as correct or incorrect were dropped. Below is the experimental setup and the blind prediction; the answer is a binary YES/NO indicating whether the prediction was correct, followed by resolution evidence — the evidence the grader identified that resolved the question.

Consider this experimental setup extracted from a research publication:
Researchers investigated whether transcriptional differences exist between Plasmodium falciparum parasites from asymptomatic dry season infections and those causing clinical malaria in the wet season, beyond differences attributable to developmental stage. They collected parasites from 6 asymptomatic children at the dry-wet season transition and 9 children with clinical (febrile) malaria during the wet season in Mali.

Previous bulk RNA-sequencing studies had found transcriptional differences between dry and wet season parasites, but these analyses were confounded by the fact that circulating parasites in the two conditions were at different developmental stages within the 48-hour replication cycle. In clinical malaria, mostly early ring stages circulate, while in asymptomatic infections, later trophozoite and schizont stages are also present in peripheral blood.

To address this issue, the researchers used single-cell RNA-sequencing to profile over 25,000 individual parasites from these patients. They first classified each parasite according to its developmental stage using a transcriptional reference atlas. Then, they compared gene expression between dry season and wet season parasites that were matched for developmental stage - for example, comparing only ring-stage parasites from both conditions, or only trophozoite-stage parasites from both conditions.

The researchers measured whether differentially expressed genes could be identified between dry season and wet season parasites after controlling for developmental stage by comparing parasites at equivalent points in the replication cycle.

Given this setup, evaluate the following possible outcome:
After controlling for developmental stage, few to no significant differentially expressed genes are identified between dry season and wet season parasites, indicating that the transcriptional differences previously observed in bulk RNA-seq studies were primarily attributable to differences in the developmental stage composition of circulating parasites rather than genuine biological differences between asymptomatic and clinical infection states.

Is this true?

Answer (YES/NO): NO